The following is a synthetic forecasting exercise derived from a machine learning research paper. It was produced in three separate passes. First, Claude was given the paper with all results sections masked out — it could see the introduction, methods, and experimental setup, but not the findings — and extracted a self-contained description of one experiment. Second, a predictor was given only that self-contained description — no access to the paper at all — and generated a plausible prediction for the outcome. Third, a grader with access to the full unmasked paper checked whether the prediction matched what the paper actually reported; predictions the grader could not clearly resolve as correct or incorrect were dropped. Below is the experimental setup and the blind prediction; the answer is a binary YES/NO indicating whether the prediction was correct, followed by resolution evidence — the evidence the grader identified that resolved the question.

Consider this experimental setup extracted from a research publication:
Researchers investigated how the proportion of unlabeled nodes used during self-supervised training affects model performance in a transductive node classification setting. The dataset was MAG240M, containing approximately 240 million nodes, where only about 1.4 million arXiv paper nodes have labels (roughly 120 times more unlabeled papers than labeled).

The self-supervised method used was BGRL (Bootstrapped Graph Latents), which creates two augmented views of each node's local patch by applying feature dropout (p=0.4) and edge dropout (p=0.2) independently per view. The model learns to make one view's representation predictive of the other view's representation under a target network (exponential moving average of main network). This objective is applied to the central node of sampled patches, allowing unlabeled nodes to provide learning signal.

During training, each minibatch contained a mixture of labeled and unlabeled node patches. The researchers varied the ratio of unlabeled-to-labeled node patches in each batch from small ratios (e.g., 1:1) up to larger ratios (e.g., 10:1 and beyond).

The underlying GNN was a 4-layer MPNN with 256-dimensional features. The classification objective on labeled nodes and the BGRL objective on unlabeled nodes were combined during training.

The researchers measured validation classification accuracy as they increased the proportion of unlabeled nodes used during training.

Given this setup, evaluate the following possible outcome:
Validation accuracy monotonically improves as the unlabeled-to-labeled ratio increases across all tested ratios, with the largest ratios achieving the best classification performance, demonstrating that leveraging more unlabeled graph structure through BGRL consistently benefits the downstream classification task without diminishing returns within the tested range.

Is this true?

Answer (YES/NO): YES